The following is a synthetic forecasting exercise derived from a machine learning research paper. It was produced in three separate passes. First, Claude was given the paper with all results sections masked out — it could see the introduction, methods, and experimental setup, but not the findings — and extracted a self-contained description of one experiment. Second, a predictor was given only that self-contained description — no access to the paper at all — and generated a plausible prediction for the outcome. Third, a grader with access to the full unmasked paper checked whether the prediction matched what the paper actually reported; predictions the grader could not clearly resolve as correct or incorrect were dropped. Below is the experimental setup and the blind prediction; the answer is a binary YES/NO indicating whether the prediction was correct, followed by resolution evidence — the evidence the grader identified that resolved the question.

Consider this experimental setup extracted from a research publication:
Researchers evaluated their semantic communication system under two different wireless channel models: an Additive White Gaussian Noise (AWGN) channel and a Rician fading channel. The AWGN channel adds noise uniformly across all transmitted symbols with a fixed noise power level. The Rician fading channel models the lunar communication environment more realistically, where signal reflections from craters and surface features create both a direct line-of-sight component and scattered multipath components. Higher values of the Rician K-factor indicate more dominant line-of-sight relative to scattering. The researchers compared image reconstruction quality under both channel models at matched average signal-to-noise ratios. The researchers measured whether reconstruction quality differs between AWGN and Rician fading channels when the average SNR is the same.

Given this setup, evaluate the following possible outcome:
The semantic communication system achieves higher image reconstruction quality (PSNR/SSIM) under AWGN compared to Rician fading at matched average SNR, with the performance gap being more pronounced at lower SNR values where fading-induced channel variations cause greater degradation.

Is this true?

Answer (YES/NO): YES